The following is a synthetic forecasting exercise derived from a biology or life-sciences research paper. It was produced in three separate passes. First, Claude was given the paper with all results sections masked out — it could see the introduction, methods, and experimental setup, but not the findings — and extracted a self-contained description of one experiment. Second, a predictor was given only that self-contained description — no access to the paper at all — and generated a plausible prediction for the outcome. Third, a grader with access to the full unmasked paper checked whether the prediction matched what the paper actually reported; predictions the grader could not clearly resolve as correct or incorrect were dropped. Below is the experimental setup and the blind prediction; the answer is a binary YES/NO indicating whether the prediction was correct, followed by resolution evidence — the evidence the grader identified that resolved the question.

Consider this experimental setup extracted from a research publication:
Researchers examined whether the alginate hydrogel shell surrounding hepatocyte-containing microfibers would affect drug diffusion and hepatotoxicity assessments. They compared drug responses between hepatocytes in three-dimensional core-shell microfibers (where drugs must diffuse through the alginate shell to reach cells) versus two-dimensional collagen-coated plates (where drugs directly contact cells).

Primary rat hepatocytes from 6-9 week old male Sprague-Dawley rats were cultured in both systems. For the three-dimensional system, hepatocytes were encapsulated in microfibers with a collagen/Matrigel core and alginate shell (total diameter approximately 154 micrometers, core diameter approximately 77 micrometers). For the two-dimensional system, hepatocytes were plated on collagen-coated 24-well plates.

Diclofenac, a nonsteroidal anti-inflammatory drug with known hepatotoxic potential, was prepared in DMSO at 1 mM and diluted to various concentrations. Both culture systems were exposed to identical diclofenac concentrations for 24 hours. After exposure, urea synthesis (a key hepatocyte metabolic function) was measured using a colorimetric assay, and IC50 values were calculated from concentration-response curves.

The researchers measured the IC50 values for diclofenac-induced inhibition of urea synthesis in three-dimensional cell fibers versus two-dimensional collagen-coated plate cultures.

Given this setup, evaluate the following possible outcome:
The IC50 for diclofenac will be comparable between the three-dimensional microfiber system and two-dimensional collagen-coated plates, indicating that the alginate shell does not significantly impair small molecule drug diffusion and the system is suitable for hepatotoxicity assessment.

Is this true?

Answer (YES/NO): YES